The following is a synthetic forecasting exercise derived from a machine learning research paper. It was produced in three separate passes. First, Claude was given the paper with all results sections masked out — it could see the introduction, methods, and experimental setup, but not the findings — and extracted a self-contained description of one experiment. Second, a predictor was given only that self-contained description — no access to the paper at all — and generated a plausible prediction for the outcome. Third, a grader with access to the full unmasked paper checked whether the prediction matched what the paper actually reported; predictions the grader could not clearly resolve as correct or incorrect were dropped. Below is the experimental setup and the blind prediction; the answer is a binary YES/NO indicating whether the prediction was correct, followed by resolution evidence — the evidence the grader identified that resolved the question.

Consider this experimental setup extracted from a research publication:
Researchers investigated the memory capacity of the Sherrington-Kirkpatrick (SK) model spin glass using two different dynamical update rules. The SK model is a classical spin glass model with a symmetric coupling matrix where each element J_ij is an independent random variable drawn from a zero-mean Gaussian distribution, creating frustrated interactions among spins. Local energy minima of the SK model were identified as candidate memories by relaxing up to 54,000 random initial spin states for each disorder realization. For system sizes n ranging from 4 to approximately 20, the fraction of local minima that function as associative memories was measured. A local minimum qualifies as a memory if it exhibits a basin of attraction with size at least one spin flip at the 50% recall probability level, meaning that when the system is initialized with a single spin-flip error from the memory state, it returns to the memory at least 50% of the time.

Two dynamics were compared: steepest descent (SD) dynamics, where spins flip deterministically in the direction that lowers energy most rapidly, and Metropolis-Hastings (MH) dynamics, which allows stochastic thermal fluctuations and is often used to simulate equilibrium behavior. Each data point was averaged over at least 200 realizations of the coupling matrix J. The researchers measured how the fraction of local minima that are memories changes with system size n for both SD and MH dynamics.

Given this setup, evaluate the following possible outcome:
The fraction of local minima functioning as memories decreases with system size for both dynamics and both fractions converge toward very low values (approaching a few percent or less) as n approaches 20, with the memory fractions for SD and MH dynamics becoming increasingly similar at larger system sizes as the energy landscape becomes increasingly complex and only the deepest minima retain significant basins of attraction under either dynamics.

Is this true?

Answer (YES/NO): NO